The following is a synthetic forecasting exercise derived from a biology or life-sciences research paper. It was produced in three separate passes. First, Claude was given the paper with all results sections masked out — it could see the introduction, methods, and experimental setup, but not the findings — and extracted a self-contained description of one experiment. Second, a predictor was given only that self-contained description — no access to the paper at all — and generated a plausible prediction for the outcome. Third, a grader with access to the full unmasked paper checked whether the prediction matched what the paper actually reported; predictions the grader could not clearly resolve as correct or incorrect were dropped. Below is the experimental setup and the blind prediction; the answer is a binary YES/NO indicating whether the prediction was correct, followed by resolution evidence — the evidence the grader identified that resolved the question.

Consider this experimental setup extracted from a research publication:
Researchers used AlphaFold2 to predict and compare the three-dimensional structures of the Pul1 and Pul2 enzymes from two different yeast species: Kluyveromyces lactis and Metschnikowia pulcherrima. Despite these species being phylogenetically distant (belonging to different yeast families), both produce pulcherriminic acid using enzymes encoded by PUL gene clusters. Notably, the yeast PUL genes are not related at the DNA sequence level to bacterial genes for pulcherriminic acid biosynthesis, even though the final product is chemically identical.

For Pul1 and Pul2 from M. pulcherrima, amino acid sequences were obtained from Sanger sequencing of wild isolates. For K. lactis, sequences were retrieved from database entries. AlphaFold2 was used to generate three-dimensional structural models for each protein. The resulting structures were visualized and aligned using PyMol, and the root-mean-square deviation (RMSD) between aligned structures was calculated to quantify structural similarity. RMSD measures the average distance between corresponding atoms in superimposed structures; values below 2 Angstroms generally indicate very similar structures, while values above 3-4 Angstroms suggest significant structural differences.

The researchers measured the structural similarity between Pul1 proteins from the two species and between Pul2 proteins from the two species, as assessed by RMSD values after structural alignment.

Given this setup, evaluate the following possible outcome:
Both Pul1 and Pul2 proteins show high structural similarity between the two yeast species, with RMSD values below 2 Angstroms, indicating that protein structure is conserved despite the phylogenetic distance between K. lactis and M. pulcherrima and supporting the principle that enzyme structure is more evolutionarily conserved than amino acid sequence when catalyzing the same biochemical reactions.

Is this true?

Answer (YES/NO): YES